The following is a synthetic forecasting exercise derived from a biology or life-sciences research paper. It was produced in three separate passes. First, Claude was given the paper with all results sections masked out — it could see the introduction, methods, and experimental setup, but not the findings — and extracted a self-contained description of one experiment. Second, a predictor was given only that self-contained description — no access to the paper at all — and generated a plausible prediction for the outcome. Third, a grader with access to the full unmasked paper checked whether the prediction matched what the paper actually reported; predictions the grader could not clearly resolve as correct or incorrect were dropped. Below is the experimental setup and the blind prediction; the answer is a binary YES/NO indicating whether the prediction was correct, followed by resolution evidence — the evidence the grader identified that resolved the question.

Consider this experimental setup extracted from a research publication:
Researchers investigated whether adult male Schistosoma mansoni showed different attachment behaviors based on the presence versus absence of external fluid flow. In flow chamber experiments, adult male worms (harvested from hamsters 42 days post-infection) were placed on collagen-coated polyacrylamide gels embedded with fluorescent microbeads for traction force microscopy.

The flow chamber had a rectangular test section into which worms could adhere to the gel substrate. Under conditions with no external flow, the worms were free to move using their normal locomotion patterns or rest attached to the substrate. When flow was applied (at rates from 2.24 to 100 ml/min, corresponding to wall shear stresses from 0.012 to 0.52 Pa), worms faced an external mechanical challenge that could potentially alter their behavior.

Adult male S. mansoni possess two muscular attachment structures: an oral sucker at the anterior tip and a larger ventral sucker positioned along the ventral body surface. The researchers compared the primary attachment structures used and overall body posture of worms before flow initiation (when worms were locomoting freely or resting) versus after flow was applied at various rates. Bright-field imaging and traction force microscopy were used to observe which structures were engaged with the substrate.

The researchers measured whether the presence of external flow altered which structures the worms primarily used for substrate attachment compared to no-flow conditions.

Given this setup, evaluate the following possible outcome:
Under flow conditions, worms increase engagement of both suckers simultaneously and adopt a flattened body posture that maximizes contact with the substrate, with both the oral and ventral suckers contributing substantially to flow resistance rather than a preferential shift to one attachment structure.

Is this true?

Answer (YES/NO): NO